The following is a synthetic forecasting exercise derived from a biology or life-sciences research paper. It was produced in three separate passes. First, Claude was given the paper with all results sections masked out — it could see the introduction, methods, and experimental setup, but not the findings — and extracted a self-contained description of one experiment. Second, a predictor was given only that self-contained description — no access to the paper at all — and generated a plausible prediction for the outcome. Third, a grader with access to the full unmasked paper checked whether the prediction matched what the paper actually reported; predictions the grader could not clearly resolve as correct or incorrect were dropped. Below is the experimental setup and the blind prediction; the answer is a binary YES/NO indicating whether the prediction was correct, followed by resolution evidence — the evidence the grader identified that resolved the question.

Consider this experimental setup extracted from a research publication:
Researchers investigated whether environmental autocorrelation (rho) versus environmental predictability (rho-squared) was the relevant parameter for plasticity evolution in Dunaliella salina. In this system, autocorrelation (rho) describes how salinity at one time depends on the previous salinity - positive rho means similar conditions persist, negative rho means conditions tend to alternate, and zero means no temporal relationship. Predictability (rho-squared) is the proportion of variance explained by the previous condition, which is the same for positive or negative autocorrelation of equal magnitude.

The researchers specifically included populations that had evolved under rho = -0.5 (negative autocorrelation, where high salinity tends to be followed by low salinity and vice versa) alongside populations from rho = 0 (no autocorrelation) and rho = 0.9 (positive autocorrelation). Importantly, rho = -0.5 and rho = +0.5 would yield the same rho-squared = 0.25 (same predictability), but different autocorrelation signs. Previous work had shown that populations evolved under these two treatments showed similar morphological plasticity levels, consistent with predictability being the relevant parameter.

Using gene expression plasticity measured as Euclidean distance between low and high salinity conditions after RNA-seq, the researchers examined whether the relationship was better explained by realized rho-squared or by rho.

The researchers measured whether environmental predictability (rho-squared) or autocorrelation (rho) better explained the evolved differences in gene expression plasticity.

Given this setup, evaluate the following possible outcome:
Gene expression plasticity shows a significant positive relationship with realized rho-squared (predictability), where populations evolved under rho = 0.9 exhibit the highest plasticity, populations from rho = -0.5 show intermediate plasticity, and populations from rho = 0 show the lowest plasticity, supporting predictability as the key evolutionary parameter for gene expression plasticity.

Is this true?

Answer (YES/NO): YES